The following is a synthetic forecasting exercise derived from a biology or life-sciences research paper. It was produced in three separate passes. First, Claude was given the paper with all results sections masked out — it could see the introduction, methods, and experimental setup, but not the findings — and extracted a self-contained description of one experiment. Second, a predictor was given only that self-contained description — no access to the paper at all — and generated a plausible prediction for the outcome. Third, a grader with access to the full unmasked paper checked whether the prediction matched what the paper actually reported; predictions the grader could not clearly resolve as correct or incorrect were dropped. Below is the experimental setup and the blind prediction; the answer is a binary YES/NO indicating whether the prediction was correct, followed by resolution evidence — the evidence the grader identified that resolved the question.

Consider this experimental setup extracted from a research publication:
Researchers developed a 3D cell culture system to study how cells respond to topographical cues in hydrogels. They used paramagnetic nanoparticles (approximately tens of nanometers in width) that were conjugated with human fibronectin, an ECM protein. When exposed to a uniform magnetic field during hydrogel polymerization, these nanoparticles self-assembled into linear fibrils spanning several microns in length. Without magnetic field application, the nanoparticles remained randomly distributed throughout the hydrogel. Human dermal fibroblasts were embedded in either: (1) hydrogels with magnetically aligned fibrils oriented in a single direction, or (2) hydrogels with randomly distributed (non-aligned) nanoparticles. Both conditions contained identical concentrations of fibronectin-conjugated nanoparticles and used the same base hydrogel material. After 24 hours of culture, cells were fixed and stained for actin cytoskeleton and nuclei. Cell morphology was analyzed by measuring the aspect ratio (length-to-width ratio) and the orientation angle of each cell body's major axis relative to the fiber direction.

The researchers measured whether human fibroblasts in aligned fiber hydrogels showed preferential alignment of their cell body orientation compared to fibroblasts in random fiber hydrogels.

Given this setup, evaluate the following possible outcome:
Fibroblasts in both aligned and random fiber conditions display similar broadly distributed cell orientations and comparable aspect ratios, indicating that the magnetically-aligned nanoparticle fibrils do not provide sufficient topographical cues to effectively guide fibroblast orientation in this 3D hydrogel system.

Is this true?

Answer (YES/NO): NO